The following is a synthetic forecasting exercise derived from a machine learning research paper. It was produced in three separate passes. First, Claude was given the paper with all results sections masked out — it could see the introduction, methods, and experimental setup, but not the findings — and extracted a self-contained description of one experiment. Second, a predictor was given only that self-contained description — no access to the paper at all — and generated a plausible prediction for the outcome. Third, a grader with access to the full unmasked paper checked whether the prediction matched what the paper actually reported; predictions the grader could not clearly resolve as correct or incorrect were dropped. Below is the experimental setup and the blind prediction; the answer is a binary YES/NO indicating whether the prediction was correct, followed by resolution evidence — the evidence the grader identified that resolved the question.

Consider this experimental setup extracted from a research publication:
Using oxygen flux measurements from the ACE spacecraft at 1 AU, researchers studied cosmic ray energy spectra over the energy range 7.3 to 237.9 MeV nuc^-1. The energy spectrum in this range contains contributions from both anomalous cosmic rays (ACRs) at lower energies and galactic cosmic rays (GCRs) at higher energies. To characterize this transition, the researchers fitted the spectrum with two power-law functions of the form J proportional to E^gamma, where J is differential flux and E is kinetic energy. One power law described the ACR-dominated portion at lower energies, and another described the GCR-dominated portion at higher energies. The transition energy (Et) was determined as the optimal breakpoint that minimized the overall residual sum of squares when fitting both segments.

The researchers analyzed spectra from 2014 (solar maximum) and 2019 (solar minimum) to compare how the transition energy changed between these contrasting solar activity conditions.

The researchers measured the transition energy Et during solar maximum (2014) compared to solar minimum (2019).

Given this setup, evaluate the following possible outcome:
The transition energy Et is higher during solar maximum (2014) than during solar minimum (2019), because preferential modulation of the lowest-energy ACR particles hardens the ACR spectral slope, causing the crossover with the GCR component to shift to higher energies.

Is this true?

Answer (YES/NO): NO